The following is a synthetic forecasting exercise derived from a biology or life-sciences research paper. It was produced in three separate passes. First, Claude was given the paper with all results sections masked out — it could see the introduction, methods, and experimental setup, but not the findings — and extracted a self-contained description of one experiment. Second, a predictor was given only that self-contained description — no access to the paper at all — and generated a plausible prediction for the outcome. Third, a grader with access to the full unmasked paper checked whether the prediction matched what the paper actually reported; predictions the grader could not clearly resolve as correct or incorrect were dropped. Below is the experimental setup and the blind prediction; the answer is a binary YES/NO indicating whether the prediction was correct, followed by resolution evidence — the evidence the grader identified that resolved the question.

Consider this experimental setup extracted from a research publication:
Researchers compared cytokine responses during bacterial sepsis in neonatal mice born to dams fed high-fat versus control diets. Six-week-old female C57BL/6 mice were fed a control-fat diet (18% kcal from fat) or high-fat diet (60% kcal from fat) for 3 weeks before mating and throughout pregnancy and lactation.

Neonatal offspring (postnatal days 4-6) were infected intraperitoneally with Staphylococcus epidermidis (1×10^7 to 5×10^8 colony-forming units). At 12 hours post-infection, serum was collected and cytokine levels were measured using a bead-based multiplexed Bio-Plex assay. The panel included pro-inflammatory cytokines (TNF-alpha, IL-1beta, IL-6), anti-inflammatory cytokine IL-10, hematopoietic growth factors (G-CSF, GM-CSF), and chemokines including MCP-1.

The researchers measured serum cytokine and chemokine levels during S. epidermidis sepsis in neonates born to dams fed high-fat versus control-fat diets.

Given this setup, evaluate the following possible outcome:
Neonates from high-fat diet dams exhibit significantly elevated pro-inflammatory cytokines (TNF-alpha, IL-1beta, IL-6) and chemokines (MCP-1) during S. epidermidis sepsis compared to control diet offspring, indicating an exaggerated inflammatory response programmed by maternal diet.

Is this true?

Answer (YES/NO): NO